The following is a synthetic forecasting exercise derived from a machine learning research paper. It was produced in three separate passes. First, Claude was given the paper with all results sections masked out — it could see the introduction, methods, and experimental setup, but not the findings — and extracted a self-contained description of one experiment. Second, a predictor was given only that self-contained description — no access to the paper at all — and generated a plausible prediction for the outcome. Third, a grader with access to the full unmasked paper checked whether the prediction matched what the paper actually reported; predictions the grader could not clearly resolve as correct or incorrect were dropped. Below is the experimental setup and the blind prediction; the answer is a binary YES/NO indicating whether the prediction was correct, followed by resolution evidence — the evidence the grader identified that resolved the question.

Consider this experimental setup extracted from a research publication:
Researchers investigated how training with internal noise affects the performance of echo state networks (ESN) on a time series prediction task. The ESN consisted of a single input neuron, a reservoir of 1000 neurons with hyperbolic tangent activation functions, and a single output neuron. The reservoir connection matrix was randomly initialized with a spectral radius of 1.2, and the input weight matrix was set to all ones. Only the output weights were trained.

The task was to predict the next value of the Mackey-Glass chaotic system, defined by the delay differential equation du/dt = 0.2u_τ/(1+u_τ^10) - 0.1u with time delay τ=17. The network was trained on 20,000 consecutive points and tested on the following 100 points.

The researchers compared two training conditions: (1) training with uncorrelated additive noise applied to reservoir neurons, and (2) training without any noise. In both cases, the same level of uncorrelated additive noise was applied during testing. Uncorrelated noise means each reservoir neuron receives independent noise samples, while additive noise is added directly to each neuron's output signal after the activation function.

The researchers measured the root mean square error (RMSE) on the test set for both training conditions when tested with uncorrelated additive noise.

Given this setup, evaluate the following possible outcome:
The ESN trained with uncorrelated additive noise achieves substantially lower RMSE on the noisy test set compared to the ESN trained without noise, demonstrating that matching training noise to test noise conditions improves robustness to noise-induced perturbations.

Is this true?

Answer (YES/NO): YES